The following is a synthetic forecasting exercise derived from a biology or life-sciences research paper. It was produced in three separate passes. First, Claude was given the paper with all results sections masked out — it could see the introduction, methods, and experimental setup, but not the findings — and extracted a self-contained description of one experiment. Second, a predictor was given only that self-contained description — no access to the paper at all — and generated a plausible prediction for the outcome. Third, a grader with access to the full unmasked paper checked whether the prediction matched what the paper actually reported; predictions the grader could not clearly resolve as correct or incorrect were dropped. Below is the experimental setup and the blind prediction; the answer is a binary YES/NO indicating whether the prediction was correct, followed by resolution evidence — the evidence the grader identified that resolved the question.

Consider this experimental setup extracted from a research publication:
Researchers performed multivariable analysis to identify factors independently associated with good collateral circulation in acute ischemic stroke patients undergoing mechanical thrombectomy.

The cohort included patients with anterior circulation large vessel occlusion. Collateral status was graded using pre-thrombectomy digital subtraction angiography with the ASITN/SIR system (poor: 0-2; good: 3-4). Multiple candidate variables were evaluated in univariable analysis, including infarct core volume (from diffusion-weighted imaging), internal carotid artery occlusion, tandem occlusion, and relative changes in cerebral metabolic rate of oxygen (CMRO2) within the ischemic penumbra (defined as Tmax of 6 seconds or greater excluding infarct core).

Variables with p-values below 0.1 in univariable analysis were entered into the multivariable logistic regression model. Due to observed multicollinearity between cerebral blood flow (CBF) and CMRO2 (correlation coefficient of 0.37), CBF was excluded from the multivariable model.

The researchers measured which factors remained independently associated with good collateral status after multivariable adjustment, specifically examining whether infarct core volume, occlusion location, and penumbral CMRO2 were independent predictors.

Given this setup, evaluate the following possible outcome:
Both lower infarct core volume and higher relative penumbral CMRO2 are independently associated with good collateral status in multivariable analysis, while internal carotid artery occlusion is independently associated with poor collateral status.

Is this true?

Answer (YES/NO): NO